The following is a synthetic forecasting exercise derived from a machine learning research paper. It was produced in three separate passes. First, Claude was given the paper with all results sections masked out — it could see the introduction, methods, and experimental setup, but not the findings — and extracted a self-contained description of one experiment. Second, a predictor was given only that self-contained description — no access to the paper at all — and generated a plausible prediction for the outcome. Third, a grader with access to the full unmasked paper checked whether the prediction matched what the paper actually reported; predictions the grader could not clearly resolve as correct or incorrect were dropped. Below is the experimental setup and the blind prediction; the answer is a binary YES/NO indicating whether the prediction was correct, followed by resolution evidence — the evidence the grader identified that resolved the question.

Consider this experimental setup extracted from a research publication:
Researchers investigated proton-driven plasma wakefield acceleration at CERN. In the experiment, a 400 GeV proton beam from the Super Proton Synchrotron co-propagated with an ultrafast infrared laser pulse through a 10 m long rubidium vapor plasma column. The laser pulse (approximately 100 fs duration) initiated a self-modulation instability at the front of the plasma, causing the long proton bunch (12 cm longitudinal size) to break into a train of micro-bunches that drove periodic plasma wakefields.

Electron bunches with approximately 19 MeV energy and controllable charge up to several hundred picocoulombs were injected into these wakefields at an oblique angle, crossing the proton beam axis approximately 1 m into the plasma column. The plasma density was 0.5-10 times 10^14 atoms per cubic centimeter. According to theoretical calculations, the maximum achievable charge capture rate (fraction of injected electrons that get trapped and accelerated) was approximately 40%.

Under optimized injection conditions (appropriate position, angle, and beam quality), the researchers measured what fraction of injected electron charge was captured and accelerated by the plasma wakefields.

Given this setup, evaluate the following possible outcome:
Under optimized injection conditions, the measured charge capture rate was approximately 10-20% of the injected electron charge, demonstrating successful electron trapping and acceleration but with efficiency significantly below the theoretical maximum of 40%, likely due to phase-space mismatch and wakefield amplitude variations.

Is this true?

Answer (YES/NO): YES